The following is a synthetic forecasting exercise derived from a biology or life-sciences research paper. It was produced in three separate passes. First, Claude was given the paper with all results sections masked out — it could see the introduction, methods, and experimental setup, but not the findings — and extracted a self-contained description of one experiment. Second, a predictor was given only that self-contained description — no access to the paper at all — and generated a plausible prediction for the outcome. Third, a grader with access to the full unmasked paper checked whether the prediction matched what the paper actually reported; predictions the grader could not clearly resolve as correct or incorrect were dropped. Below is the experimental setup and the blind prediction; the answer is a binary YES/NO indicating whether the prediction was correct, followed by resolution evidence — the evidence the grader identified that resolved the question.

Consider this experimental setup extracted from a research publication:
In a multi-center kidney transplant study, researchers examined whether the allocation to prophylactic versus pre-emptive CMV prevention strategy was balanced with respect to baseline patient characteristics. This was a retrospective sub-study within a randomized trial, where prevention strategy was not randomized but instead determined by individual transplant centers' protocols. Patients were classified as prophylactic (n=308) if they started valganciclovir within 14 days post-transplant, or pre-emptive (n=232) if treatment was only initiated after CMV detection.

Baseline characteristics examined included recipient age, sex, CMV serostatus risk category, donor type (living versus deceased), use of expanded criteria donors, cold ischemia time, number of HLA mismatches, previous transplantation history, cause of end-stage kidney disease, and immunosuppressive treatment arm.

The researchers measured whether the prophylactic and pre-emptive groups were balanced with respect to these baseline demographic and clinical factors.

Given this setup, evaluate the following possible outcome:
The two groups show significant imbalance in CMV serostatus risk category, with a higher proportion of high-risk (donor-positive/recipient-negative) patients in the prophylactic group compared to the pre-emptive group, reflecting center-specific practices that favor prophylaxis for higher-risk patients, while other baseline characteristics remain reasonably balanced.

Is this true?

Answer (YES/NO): YES